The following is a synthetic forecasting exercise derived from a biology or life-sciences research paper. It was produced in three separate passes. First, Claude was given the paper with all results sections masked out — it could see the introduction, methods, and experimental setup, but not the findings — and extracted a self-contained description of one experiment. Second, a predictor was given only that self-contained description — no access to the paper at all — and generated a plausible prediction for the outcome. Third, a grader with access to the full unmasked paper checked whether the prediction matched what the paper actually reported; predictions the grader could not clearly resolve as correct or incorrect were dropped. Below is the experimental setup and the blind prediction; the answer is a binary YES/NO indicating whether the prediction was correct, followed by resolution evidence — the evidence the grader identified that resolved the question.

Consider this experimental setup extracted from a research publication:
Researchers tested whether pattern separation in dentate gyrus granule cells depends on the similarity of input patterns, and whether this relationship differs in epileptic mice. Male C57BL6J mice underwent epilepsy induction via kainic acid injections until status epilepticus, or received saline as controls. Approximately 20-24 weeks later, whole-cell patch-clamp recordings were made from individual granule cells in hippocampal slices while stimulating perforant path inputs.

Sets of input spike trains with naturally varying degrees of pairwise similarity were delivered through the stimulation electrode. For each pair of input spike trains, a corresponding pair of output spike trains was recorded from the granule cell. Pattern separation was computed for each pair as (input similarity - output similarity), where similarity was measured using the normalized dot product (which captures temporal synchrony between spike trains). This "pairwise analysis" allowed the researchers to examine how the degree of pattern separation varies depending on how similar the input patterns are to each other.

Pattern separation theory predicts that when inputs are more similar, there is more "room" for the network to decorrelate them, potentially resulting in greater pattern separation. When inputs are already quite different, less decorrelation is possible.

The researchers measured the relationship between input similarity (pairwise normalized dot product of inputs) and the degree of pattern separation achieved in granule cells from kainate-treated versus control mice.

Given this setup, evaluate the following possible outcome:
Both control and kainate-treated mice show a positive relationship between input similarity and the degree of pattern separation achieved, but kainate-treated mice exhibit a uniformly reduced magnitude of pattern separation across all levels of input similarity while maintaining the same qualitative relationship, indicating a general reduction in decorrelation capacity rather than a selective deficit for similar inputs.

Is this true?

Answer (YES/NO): NO